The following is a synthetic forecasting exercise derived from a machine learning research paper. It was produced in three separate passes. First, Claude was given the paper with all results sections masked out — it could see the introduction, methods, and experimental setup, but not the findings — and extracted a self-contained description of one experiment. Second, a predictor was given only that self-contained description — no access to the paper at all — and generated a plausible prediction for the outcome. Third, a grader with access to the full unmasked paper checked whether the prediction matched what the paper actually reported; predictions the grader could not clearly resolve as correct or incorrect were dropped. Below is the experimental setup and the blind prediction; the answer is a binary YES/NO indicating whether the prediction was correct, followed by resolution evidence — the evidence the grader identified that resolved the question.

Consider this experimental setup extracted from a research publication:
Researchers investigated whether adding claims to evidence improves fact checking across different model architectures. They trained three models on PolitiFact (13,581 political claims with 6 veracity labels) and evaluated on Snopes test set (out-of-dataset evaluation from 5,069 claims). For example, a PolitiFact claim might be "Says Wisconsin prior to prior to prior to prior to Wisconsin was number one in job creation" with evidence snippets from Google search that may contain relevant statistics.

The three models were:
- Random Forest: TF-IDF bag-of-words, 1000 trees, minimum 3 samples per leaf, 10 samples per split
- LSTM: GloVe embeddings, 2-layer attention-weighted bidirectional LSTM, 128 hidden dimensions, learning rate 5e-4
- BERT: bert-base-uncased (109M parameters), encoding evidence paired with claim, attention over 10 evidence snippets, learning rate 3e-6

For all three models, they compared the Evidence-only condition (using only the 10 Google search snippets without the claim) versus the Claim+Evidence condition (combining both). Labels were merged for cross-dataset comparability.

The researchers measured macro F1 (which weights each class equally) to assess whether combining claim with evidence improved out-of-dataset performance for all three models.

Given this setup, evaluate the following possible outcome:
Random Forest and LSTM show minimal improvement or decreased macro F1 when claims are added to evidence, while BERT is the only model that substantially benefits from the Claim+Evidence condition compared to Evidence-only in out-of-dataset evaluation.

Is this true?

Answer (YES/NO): NO